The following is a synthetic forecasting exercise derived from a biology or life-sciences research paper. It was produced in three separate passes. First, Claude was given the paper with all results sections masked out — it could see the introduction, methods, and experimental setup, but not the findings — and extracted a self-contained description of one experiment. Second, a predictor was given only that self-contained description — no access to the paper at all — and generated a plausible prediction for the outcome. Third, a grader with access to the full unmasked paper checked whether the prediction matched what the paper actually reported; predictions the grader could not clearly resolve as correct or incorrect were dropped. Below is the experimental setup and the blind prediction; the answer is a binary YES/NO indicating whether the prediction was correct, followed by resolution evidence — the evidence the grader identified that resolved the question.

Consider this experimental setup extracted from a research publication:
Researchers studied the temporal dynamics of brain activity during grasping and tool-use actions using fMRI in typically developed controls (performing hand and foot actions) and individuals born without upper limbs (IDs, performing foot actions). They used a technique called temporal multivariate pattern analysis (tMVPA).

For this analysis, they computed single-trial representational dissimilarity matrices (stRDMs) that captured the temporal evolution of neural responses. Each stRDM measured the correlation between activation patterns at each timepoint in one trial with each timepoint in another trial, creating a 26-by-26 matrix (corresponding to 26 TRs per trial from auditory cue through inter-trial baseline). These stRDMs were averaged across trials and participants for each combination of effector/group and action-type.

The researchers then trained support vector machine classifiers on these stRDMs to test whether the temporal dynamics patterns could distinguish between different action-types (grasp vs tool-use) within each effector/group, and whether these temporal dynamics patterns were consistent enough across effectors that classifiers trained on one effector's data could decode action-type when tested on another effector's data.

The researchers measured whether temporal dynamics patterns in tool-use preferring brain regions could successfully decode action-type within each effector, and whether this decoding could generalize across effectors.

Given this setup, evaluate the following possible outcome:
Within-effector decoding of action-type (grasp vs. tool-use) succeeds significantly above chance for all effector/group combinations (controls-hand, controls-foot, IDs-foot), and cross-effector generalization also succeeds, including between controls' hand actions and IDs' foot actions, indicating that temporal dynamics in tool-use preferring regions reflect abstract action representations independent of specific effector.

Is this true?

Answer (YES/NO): YES